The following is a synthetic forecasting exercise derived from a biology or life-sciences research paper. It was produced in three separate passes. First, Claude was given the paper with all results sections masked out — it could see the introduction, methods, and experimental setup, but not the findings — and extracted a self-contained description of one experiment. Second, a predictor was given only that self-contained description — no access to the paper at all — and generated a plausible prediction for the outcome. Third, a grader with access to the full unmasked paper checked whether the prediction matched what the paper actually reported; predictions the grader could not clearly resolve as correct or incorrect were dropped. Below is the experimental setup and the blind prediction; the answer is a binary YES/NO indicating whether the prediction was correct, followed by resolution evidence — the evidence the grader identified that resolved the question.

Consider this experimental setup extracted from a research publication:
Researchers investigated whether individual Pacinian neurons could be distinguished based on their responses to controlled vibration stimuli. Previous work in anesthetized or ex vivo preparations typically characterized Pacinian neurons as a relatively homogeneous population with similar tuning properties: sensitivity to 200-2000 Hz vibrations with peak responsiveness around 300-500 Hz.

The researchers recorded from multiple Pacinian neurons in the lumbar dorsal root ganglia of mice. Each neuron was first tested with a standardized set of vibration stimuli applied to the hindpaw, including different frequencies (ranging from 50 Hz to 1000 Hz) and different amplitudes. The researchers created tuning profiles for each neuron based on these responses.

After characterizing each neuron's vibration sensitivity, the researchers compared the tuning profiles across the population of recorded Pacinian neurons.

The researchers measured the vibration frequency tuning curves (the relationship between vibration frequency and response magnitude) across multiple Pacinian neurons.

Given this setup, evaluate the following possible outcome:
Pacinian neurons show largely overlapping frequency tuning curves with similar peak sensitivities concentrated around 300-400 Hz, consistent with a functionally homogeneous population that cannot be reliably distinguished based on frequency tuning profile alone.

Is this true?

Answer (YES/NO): NO